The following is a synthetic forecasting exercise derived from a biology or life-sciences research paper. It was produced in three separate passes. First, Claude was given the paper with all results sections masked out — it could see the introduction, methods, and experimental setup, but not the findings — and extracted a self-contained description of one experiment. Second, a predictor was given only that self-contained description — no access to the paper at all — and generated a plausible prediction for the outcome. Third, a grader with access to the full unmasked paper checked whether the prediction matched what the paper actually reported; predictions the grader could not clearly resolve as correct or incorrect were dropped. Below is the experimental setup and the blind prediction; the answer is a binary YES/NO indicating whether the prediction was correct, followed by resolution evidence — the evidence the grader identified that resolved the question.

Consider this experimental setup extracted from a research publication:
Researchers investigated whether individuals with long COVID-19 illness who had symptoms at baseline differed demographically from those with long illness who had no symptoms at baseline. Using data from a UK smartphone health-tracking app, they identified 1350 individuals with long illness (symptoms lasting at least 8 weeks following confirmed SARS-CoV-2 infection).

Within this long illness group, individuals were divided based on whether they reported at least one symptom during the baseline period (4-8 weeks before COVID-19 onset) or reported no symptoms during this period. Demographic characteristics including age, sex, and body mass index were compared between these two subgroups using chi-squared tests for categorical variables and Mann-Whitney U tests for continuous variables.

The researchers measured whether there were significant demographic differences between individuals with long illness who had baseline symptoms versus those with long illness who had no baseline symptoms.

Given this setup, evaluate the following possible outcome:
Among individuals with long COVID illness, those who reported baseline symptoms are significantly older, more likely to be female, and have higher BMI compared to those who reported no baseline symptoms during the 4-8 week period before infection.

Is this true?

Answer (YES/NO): NO